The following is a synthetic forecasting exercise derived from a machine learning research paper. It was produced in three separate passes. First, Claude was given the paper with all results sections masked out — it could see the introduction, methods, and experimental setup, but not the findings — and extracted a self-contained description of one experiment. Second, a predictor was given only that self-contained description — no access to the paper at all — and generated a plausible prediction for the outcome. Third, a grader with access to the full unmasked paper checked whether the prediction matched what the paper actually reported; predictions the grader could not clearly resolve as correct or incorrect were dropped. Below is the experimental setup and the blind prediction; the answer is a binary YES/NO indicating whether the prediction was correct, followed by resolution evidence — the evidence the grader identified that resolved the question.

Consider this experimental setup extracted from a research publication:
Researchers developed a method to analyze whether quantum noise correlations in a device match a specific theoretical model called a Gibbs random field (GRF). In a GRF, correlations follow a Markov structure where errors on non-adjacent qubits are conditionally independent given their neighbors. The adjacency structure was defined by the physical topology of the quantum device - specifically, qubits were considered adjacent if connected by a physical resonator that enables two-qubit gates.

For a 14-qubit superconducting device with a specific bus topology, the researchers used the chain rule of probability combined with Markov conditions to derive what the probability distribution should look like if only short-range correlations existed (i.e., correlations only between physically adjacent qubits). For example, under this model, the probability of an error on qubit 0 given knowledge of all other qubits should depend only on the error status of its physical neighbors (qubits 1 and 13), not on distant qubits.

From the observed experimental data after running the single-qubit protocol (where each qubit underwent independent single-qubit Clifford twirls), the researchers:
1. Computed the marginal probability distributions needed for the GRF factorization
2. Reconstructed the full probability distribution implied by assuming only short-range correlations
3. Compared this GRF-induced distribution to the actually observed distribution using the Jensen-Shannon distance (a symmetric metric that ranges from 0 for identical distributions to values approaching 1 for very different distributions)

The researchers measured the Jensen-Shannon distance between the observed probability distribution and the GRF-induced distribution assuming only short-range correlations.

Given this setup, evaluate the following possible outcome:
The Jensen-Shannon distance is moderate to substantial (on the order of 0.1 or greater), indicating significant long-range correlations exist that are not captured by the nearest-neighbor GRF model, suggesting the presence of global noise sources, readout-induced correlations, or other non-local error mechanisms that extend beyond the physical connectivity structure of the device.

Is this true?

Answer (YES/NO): NO